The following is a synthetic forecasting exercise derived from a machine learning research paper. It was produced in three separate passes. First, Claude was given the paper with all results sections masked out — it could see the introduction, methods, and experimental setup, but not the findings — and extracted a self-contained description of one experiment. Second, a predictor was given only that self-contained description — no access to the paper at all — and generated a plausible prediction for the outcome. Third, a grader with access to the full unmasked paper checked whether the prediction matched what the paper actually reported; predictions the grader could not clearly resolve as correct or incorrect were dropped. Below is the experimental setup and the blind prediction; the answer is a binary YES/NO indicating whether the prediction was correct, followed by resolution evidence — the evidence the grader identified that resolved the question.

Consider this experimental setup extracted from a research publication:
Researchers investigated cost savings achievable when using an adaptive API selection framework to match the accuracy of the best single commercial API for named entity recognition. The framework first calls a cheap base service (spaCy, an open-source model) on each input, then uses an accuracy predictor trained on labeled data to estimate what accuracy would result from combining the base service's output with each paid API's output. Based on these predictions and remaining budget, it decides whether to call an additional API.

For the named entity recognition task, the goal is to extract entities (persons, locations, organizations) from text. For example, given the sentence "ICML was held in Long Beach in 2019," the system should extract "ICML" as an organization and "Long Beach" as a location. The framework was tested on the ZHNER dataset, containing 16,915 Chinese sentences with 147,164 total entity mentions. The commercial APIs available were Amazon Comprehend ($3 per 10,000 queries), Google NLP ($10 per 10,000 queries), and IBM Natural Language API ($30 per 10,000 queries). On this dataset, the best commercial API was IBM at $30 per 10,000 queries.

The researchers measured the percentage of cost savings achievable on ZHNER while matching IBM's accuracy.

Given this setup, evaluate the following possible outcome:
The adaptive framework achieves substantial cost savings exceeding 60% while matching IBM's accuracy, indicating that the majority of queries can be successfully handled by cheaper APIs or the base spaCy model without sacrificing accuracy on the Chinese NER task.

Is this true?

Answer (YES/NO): YES